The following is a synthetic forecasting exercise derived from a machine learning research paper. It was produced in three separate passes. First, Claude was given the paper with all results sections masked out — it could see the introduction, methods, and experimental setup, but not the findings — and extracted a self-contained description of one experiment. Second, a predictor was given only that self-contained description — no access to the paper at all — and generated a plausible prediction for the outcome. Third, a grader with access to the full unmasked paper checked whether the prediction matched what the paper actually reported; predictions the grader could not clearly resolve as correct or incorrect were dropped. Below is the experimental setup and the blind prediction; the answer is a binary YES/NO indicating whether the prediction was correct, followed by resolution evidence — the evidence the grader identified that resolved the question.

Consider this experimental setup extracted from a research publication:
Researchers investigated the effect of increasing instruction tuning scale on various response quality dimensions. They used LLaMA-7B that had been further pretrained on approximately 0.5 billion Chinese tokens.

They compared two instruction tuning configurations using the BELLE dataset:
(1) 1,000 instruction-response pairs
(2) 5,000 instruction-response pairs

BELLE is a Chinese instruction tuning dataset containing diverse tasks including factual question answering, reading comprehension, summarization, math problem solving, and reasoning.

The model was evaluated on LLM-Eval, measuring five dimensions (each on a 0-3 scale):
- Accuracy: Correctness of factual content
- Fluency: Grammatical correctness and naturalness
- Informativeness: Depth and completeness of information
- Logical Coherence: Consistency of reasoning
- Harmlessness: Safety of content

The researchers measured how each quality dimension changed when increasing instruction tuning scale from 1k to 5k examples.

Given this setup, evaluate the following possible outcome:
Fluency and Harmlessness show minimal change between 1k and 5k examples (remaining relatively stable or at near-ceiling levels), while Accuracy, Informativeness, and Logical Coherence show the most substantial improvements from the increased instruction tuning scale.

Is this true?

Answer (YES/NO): NO